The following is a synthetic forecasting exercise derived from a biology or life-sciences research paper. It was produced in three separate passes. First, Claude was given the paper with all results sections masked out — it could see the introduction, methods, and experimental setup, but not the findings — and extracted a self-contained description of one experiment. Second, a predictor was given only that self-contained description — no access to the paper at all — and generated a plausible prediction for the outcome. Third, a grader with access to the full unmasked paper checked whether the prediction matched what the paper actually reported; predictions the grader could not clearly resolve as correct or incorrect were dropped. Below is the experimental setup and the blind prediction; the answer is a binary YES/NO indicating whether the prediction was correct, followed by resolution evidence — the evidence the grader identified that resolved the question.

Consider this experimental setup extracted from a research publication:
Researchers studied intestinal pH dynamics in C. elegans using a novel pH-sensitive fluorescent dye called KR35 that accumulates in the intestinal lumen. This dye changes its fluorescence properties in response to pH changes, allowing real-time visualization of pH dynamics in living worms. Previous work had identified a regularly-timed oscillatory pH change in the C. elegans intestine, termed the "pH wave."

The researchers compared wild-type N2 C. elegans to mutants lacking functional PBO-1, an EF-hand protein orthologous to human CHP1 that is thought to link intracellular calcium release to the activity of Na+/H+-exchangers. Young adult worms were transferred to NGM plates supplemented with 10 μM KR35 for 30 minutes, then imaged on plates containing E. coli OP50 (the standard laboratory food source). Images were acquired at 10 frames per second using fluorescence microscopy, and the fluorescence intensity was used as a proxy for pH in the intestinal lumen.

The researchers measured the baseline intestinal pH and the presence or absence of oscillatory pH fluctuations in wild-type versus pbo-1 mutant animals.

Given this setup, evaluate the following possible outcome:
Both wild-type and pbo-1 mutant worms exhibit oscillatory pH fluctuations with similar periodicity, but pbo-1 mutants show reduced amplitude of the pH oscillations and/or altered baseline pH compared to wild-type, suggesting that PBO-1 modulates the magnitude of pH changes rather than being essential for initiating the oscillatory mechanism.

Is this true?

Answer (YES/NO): NO